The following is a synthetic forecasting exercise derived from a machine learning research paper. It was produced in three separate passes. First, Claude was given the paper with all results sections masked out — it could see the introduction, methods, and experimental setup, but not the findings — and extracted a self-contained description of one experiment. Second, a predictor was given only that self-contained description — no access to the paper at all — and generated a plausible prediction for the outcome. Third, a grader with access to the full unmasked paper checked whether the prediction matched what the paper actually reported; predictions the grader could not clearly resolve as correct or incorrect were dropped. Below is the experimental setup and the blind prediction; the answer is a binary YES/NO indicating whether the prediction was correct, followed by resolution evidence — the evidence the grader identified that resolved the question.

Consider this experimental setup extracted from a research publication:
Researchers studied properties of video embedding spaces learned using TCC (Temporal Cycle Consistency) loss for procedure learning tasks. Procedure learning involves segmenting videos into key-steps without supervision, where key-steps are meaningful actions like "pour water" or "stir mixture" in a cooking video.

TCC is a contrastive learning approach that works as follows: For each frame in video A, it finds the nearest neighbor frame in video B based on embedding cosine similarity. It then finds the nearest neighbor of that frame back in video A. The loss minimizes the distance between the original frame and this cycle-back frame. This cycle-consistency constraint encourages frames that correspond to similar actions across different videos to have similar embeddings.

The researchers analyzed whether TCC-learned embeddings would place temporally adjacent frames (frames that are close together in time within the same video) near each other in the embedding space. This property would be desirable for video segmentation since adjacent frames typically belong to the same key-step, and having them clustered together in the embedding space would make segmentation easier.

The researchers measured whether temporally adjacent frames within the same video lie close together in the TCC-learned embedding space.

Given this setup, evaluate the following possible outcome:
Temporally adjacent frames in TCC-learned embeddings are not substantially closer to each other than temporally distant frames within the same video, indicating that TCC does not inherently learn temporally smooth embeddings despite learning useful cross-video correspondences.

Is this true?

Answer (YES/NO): YES